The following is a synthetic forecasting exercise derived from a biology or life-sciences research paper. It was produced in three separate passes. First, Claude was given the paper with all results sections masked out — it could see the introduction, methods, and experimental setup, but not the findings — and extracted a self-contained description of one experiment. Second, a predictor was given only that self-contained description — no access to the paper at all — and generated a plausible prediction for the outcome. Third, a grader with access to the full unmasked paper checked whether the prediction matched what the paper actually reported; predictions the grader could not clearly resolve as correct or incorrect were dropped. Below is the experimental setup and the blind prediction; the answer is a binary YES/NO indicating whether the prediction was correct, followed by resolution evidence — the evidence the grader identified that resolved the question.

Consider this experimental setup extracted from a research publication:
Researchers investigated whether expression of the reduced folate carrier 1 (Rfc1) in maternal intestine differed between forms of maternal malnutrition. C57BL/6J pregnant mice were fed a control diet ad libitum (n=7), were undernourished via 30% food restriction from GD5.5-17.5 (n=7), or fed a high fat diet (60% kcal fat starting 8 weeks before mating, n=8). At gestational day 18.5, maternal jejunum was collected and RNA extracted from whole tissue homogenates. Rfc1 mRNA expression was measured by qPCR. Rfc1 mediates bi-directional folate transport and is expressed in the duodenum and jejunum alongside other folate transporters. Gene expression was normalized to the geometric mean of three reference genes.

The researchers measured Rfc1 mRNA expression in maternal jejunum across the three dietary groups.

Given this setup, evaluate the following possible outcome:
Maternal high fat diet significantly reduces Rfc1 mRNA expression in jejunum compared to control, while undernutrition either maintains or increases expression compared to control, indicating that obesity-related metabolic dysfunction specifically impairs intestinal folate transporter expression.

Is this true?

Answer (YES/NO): NO